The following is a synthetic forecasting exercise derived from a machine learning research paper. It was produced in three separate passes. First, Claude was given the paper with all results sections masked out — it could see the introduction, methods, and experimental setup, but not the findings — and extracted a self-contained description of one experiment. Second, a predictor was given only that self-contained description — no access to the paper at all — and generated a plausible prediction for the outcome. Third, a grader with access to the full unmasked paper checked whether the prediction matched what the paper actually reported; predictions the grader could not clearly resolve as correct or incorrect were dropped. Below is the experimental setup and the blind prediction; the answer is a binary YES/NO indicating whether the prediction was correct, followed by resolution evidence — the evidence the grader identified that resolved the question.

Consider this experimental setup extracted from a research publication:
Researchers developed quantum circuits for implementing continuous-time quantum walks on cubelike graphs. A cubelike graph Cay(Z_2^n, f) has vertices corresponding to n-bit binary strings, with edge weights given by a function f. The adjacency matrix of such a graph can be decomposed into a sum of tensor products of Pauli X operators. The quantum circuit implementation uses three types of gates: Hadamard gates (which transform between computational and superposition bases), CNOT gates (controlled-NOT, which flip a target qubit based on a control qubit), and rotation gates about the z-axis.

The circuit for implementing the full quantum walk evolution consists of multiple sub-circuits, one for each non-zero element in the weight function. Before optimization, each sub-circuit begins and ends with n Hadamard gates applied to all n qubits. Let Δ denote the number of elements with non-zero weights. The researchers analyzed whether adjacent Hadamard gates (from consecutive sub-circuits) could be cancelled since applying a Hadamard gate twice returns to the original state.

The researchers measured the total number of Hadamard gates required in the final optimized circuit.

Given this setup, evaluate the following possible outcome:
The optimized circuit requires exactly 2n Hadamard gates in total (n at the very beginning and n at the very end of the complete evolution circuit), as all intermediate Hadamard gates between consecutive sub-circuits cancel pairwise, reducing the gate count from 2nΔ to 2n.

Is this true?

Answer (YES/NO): YES